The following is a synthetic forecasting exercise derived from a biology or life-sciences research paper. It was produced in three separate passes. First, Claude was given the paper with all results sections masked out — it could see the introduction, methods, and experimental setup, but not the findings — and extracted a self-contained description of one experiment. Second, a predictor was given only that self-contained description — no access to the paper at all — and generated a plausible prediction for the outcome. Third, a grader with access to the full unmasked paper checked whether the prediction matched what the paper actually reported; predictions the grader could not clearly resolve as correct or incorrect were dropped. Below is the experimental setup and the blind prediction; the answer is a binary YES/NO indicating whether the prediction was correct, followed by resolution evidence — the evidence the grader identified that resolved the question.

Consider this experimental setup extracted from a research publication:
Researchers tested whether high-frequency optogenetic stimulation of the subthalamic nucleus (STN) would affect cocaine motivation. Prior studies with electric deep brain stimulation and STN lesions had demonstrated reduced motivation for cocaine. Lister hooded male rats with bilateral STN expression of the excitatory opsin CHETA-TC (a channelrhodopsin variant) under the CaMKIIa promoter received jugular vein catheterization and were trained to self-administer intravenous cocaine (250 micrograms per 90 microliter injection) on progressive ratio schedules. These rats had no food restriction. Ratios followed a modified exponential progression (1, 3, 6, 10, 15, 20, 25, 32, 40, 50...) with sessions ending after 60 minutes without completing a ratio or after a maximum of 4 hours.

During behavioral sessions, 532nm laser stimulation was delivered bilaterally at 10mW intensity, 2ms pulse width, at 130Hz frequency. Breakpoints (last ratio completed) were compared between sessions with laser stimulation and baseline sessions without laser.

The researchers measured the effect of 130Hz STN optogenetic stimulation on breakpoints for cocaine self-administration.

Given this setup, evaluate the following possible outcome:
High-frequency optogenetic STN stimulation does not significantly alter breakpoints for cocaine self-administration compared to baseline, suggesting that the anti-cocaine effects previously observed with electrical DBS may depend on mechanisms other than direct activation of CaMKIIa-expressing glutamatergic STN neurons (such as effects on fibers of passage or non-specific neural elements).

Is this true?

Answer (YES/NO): YES